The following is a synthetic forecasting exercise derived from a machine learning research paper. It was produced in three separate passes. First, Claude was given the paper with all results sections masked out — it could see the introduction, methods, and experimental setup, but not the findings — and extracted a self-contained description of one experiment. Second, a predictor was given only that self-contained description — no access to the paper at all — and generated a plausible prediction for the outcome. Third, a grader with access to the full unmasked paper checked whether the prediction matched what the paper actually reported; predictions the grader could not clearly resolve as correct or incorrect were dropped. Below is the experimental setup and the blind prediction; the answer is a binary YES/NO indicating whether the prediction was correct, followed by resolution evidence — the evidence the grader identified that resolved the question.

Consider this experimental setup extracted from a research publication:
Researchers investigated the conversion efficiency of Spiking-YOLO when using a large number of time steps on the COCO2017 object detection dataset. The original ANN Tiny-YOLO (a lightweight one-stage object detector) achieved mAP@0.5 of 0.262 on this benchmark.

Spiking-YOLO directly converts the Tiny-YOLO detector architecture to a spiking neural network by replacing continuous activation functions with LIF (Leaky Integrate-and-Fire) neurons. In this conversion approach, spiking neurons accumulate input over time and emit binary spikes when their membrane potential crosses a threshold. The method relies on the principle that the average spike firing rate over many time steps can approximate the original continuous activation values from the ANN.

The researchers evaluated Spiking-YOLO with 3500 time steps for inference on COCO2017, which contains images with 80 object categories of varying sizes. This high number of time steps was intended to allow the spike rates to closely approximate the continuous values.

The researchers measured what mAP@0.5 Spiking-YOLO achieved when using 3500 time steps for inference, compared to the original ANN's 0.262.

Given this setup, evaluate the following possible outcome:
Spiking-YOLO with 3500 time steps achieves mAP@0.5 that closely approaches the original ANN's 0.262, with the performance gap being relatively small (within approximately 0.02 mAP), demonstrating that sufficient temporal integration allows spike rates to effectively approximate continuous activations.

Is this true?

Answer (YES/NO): YES